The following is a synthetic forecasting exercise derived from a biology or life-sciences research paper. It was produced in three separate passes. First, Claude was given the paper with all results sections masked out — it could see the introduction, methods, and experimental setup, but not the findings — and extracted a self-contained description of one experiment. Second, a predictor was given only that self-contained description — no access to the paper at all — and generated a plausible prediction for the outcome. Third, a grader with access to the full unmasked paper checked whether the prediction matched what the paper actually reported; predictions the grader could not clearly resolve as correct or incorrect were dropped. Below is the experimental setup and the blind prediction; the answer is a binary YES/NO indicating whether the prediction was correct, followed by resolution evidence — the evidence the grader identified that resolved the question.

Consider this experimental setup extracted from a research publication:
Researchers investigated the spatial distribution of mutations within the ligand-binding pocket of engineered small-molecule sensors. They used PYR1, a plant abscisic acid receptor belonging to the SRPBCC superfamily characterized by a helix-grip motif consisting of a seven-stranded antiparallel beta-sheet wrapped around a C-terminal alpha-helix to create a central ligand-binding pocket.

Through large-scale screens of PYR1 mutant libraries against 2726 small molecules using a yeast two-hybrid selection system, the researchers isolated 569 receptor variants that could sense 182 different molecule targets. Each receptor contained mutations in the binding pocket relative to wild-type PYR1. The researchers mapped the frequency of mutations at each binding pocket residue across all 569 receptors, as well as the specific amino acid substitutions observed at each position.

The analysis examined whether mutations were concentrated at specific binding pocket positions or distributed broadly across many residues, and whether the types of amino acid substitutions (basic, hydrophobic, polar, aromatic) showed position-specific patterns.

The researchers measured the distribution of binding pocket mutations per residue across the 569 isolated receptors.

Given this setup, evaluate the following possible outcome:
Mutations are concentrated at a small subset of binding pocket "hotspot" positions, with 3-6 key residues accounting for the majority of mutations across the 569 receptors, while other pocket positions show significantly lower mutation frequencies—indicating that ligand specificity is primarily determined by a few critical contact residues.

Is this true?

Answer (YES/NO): NO